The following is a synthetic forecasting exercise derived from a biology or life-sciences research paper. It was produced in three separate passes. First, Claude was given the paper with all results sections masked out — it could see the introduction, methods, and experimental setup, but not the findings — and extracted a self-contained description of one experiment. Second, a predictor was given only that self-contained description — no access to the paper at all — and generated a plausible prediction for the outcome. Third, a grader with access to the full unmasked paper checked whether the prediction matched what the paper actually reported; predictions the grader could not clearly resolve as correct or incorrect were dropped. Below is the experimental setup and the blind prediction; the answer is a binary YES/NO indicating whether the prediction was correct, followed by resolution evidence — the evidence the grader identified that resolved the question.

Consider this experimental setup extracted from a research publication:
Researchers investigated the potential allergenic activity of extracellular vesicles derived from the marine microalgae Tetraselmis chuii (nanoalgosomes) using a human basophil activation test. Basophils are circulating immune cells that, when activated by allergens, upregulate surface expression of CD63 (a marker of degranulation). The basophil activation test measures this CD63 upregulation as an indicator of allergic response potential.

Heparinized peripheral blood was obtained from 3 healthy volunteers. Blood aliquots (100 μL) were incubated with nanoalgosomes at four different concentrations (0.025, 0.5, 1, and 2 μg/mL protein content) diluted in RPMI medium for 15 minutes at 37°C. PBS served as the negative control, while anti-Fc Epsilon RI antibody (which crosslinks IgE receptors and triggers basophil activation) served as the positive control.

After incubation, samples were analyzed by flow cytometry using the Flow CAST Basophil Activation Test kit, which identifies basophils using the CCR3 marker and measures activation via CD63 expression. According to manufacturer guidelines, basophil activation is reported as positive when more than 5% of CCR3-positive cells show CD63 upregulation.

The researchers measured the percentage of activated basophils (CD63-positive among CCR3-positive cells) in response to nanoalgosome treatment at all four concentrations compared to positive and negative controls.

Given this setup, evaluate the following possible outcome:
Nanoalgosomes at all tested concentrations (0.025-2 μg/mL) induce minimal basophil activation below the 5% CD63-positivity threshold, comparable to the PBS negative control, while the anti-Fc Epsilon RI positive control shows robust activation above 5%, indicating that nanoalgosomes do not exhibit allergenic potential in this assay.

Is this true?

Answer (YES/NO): YES